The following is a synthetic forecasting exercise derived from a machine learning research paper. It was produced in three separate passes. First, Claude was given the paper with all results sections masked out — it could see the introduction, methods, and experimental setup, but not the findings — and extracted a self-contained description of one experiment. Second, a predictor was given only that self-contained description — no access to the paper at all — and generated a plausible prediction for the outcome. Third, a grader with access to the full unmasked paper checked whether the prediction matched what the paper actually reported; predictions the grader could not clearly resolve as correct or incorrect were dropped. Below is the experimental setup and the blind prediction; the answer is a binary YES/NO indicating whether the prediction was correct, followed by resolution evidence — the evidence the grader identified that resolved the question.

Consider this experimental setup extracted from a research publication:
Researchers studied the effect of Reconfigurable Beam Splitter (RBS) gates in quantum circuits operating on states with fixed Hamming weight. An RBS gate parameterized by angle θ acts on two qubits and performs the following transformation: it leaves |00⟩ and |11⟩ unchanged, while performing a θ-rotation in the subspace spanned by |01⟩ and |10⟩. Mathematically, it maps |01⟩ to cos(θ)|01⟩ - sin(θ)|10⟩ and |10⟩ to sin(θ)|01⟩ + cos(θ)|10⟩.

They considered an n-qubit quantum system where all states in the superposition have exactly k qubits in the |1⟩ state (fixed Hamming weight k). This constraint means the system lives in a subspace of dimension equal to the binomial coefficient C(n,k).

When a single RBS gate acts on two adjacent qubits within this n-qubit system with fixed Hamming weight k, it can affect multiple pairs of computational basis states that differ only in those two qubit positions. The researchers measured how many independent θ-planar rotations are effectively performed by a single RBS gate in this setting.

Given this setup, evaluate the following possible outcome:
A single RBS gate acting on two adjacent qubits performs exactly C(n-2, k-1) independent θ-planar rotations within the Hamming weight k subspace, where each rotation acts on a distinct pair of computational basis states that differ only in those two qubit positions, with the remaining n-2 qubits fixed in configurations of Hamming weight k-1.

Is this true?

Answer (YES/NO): YES